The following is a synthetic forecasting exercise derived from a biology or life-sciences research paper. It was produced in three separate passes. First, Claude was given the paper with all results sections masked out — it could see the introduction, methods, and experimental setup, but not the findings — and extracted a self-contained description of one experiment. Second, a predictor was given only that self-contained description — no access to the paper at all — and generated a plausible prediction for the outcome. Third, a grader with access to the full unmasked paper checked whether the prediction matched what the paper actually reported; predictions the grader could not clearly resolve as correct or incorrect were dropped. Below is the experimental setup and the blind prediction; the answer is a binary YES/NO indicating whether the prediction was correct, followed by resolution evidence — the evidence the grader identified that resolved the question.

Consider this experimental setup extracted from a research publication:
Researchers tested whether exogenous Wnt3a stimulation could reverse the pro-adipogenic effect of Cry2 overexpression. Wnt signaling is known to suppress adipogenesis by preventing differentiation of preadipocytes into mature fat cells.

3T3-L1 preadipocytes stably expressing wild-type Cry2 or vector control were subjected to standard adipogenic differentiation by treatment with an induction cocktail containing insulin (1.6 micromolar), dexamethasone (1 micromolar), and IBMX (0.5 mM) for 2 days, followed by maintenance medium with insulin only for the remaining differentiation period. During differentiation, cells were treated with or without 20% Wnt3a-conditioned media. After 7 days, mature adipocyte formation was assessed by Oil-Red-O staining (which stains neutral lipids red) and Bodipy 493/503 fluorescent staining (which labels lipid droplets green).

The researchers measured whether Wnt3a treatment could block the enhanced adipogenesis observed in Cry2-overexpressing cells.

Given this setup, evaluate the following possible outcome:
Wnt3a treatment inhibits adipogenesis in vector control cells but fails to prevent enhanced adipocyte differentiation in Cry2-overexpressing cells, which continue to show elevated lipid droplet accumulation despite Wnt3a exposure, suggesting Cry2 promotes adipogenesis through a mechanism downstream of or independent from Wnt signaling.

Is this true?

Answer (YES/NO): NO